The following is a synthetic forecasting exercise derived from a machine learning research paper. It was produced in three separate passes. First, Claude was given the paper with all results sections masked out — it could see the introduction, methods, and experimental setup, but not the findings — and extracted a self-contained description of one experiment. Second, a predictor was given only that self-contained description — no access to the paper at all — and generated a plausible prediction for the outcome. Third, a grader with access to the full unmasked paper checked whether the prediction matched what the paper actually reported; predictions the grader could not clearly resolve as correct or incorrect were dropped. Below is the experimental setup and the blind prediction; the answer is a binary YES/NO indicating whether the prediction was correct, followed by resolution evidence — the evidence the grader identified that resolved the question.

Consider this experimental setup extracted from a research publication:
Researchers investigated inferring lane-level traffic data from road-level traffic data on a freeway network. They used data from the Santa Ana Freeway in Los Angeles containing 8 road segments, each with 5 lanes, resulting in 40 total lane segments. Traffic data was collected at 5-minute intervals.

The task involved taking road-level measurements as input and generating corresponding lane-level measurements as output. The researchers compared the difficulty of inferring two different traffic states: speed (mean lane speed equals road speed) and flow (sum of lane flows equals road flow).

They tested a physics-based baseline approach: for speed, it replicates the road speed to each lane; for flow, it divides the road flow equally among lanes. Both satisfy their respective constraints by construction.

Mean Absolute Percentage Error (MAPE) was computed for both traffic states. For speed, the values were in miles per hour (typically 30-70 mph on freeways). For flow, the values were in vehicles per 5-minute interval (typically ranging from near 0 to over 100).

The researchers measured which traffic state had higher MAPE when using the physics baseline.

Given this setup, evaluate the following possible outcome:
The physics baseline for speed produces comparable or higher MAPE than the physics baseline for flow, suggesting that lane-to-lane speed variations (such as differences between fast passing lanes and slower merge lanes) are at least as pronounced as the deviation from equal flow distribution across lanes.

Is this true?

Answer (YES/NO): YES